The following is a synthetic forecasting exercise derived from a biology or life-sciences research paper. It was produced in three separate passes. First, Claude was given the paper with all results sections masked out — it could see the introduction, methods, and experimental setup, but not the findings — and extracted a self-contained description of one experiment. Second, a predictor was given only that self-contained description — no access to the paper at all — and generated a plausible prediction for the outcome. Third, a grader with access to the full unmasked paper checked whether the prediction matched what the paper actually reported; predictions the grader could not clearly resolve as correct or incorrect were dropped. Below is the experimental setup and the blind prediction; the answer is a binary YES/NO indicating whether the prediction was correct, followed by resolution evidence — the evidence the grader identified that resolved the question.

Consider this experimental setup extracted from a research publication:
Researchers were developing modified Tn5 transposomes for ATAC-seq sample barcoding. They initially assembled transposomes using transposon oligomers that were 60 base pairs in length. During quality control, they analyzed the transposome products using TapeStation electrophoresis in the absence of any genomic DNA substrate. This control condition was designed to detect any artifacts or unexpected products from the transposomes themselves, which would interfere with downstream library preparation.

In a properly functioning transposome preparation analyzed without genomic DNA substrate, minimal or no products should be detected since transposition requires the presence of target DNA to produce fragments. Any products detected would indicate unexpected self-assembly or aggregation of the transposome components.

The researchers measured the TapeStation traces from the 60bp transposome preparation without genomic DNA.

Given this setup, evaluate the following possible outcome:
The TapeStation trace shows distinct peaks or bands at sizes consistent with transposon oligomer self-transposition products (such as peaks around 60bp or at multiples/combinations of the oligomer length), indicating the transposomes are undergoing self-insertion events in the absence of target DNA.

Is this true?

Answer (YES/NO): YES